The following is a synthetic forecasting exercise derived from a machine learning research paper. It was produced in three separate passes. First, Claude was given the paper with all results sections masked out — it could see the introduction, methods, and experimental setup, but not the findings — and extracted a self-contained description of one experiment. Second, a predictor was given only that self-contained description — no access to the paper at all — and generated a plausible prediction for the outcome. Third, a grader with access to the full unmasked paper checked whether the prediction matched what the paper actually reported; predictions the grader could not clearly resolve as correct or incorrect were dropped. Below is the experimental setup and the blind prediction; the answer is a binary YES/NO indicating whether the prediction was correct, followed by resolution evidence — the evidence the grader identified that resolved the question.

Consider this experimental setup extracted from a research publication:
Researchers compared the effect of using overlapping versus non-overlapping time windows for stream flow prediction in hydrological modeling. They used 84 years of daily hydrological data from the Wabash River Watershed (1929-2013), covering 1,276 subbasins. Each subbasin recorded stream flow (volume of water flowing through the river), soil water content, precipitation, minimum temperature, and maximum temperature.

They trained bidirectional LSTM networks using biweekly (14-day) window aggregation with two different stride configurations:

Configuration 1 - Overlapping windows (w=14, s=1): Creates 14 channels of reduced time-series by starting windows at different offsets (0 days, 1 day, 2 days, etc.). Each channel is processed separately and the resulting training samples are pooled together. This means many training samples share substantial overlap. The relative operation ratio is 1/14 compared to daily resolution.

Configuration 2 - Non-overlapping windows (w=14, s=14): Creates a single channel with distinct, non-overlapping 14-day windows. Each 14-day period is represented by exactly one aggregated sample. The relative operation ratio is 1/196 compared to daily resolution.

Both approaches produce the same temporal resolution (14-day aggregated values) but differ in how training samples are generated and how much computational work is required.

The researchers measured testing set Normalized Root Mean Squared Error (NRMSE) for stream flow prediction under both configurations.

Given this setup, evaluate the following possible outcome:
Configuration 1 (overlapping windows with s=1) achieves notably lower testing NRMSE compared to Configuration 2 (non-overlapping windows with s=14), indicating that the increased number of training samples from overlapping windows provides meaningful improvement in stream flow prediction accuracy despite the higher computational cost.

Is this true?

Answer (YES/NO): YES